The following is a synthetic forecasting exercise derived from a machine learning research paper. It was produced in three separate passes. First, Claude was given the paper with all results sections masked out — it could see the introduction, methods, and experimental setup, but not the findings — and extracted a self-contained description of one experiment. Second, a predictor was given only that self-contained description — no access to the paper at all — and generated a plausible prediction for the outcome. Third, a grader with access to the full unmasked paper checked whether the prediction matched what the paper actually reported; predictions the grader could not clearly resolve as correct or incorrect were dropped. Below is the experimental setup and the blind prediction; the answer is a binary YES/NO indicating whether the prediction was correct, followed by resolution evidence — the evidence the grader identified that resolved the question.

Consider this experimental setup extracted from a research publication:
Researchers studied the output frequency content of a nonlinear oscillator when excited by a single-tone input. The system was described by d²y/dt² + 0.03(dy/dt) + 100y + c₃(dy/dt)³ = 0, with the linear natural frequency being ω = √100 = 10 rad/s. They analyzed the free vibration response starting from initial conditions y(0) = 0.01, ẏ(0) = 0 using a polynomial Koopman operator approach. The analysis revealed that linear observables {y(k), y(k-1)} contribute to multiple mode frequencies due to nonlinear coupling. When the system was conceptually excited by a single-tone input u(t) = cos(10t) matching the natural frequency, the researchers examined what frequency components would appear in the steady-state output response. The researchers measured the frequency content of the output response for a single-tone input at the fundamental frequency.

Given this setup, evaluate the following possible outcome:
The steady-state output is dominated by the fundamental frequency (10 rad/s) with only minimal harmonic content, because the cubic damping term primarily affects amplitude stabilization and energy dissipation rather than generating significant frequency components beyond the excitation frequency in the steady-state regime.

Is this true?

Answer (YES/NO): NO